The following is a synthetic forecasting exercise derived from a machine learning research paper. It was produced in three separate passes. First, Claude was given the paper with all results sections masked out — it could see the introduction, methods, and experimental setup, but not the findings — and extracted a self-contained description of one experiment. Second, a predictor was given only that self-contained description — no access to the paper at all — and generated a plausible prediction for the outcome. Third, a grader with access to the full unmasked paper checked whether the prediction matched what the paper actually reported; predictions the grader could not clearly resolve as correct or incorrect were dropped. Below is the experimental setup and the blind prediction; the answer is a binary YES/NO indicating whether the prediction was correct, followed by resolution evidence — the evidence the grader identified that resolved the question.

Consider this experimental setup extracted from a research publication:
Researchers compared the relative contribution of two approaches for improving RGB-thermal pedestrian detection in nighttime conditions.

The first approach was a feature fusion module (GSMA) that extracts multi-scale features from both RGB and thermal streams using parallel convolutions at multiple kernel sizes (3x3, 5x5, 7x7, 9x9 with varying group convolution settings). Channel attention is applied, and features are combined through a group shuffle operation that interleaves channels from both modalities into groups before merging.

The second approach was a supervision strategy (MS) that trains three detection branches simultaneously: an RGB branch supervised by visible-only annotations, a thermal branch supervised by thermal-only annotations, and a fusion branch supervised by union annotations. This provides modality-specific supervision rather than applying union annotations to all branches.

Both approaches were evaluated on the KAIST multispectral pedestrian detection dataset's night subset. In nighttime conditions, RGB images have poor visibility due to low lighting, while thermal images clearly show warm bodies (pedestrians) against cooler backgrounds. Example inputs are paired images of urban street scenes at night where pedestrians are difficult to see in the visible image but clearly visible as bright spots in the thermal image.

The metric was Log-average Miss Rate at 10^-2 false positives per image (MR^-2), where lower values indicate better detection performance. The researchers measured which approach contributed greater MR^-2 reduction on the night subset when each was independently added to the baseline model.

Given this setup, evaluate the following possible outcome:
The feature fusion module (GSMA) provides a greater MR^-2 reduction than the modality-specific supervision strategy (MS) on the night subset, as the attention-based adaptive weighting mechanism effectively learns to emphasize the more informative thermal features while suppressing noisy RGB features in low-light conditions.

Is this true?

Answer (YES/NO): NO